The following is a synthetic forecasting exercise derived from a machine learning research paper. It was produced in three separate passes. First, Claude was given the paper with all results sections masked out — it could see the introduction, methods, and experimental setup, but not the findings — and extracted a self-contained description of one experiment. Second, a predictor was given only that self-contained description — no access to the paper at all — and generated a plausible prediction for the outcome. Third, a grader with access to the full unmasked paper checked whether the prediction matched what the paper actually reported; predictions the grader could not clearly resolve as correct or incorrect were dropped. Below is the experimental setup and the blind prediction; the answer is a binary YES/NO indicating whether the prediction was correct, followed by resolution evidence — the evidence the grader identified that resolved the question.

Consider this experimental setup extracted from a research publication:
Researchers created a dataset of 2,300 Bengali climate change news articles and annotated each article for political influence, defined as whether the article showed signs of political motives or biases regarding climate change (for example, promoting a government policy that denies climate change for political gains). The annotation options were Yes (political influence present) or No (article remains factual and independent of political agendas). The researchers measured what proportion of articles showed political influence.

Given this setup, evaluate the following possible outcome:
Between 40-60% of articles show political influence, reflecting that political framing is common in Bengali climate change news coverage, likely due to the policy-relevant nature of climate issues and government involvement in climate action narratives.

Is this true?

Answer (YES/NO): NO